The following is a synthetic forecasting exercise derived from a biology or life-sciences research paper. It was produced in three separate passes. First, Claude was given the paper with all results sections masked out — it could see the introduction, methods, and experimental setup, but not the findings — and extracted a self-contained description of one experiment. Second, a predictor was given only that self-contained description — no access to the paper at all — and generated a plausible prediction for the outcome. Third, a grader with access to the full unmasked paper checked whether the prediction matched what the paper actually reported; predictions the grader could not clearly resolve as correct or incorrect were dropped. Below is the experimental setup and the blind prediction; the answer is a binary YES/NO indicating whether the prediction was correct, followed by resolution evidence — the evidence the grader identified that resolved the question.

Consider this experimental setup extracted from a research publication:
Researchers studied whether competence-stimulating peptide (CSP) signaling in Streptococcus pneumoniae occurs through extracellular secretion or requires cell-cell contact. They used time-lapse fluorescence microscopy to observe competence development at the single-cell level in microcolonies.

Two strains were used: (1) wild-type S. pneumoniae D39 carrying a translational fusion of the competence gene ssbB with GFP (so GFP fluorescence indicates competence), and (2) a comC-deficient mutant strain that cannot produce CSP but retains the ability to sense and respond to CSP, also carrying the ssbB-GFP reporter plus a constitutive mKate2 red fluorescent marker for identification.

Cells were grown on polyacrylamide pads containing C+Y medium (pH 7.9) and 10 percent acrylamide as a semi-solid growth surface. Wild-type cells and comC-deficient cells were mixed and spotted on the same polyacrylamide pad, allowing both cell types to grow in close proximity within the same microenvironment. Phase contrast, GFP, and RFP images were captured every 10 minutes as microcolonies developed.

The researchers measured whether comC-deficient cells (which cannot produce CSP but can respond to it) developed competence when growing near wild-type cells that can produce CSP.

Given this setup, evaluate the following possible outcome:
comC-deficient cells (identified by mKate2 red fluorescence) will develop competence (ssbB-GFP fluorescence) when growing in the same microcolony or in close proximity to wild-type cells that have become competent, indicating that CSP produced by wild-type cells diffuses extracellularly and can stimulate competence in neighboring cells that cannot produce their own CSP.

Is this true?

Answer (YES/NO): YES